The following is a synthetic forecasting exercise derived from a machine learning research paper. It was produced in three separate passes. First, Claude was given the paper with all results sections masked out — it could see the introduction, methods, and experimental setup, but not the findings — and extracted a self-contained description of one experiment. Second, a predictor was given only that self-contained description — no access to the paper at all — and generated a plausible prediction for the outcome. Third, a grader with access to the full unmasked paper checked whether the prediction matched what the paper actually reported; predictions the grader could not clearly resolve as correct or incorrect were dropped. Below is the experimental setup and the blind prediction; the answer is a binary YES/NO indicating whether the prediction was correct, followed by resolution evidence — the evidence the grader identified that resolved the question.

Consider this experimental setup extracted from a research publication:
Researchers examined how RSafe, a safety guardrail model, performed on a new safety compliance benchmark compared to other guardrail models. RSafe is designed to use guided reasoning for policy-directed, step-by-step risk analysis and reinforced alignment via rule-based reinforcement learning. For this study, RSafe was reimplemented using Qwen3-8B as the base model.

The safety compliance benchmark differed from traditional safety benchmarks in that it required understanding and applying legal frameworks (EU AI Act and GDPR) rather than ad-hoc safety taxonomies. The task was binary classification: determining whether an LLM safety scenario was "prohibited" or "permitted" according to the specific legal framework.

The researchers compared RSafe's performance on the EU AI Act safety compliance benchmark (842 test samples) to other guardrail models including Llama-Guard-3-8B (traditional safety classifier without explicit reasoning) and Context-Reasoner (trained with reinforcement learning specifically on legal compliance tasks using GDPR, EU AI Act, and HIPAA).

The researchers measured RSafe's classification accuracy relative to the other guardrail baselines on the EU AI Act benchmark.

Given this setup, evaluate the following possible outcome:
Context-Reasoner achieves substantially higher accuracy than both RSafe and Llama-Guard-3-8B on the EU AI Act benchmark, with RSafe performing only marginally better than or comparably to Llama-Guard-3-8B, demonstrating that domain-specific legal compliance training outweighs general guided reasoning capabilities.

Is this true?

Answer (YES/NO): NO